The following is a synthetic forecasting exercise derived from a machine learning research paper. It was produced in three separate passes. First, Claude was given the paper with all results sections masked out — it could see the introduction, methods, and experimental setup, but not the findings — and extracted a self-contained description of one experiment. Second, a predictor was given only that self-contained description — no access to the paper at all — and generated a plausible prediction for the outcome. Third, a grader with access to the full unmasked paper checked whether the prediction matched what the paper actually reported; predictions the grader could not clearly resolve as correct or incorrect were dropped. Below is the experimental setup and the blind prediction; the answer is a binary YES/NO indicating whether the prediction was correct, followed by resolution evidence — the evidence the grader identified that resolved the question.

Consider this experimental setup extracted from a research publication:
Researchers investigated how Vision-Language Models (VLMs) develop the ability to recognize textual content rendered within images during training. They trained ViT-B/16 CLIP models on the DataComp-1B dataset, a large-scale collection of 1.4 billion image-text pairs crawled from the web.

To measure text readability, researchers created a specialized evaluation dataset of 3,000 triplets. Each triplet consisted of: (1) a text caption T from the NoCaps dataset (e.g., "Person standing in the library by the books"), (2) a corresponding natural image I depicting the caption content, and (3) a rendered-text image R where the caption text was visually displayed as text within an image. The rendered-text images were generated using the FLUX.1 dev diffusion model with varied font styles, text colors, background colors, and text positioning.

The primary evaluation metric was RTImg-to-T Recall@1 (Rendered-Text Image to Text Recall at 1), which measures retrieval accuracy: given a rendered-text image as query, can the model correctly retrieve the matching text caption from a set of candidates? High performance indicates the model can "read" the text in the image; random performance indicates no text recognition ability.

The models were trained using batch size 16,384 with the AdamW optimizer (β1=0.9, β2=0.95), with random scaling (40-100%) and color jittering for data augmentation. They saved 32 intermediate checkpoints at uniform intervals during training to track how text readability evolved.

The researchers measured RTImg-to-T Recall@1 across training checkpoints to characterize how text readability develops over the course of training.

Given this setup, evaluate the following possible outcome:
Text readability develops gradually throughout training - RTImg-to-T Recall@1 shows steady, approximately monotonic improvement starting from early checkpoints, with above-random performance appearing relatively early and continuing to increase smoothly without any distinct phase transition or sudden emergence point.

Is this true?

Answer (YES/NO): NO